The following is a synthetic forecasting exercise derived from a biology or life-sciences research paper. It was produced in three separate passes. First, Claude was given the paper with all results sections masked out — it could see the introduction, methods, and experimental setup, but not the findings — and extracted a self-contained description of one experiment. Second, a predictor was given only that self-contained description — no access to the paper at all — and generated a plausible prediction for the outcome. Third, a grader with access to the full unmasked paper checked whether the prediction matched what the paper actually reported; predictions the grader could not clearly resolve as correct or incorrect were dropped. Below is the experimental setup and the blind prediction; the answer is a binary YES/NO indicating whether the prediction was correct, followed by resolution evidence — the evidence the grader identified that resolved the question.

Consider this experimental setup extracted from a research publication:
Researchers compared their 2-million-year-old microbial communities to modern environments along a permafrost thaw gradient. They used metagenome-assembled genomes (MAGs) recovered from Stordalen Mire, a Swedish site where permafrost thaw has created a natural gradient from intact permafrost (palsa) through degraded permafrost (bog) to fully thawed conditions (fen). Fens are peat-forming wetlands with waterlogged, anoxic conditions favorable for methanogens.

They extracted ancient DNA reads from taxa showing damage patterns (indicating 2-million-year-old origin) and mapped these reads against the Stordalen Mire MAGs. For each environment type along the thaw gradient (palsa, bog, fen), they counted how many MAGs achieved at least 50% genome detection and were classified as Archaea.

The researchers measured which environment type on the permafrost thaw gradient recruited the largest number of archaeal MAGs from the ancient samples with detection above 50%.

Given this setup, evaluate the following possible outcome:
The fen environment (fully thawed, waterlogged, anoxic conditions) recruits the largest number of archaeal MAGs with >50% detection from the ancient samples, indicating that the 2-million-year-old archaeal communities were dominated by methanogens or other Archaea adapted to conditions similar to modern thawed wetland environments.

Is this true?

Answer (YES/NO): YES